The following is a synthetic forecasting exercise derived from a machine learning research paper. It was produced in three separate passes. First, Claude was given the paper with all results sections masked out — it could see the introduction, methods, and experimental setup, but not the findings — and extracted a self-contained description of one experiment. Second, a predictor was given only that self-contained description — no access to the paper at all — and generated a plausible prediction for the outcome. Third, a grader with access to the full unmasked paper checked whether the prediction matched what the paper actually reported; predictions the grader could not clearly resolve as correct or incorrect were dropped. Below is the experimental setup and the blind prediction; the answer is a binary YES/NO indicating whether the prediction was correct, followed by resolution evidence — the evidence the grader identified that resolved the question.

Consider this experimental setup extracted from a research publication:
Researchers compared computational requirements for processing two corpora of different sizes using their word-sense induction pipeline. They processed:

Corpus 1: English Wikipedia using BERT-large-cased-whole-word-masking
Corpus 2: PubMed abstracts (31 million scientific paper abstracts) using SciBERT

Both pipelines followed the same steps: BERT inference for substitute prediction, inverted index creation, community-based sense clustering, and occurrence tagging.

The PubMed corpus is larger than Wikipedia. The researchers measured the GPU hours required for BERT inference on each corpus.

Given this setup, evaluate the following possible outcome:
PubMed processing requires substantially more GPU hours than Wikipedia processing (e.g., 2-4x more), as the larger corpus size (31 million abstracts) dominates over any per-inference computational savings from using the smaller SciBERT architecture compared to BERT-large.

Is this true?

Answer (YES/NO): NO